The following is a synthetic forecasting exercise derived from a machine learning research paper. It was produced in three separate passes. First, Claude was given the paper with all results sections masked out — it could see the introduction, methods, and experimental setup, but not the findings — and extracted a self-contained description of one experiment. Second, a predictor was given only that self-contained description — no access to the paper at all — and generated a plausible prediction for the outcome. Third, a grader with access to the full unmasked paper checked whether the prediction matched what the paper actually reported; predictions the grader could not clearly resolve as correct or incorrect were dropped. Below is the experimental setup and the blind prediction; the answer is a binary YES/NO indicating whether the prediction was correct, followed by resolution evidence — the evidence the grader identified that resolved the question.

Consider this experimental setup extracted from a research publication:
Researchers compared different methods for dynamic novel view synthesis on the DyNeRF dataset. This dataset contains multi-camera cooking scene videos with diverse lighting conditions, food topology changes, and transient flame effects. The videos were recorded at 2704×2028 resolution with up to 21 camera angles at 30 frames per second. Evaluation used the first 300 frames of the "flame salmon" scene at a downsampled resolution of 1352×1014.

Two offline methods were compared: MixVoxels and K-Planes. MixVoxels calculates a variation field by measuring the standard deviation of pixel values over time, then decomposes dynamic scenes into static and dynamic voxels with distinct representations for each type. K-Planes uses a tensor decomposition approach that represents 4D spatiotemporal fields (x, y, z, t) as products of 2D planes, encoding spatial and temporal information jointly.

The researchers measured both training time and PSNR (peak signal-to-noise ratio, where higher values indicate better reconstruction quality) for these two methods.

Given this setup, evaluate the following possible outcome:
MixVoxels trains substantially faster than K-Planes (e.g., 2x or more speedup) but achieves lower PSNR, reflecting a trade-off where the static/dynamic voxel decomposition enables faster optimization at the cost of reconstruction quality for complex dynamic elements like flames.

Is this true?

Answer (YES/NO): YES